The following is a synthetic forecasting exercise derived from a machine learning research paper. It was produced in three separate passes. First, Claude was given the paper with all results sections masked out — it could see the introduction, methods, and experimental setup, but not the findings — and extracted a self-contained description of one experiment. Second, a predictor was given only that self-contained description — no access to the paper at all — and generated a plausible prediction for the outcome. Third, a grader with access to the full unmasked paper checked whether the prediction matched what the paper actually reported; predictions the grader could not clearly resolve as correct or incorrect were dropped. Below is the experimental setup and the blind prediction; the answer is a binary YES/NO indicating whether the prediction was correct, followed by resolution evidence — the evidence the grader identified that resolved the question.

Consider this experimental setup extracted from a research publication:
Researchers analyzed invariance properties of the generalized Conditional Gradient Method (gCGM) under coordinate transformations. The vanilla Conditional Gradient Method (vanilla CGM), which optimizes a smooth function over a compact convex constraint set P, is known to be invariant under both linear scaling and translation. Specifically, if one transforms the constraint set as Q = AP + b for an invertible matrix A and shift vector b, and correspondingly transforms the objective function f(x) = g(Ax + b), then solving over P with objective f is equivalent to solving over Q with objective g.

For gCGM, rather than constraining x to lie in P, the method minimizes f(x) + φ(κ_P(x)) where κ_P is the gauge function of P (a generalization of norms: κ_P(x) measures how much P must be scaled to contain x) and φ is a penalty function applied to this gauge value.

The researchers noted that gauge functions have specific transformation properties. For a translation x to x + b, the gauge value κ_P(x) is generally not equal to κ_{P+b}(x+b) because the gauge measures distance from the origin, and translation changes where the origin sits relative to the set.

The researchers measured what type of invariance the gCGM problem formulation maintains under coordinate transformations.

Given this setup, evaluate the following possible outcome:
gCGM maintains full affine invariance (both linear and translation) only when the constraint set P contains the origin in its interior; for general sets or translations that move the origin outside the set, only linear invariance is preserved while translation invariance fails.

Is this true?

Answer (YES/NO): NO